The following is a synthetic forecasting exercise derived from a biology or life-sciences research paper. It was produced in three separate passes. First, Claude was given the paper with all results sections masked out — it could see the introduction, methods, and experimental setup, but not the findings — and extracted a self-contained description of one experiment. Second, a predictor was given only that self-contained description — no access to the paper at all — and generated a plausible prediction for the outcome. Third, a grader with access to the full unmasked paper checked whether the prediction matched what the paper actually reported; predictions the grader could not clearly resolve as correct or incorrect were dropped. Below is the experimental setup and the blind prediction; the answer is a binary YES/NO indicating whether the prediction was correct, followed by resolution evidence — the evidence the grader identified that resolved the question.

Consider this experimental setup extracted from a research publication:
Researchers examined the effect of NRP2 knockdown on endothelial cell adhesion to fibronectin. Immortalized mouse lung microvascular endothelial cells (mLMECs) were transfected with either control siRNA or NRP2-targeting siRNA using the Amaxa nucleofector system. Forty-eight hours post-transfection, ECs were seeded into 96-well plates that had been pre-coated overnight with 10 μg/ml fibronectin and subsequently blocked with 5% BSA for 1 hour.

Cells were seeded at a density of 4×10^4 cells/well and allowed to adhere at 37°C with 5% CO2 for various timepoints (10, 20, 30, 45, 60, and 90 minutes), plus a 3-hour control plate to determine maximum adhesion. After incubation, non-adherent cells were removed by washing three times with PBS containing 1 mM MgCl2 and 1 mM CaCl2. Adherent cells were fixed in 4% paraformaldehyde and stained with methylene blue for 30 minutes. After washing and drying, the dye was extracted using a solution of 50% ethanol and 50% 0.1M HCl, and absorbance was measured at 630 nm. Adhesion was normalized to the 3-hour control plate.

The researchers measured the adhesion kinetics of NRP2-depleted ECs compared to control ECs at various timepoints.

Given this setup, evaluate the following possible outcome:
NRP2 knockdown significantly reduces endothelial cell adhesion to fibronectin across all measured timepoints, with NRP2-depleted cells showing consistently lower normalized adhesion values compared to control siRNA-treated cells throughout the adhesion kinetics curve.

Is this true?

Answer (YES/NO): YES